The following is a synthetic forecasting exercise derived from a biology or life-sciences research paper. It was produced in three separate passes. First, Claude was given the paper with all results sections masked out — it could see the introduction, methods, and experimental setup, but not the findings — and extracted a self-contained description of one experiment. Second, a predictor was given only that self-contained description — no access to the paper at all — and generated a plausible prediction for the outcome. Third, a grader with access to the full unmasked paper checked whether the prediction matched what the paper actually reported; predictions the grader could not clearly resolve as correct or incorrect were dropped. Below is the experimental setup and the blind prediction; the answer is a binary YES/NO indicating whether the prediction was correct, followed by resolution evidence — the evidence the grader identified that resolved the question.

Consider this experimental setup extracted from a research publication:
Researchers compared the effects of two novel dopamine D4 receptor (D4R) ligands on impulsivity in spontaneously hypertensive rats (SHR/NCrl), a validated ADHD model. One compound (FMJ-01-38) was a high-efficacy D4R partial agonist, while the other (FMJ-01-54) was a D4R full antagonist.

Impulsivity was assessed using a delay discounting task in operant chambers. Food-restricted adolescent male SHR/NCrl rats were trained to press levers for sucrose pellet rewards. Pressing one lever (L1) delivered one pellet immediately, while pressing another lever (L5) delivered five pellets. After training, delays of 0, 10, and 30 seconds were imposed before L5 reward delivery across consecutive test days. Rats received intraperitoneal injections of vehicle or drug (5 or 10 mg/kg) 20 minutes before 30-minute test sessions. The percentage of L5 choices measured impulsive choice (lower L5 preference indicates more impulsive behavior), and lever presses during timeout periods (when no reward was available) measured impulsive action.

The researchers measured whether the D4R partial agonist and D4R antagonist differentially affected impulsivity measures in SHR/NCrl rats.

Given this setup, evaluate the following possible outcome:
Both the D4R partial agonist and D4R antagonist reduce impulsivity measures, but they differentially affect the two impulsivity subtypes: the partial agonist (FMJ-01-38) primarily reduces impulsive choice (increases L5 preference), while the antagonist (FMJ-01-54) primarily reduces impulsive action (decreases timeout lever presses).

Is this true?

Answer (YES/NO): NO